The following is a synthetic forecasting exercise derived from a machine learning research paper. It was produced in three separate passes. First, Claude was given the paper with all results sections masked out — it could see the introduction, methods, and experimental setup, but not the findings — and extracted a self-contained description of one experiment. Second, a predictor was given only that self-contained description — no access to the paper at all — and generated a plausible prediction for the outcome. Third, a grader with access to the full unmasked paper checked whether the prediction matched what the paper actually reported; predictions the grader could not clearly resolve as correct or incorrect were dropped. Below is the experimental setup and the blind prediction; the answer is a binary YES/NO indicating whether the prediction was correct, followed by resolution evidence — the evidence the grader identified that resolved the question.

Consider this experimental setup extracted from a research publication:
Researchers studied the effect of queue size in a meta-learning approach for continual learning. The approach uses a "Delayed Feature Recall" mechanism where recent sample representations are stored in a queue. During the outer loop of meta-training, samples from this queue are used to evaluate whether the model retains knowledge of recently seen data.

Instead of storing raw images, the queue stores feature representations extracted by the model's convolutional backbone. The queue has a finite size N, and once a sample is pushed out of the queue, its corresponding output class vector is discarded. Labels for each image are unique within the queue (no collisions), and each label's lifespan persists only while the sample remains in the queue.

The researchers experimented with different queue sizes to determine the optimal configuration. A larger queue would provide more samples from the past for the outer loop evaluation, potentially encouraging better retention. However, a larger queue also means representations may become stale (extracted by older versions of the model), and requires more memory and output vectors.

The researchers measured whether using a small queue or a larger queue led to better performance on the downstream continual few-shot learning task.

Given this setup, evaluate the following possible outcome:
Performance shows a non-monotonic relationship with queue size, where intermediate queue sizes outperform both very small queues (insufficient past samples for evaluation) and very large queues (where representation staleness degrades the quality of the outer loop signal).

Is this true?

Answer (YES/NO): NO